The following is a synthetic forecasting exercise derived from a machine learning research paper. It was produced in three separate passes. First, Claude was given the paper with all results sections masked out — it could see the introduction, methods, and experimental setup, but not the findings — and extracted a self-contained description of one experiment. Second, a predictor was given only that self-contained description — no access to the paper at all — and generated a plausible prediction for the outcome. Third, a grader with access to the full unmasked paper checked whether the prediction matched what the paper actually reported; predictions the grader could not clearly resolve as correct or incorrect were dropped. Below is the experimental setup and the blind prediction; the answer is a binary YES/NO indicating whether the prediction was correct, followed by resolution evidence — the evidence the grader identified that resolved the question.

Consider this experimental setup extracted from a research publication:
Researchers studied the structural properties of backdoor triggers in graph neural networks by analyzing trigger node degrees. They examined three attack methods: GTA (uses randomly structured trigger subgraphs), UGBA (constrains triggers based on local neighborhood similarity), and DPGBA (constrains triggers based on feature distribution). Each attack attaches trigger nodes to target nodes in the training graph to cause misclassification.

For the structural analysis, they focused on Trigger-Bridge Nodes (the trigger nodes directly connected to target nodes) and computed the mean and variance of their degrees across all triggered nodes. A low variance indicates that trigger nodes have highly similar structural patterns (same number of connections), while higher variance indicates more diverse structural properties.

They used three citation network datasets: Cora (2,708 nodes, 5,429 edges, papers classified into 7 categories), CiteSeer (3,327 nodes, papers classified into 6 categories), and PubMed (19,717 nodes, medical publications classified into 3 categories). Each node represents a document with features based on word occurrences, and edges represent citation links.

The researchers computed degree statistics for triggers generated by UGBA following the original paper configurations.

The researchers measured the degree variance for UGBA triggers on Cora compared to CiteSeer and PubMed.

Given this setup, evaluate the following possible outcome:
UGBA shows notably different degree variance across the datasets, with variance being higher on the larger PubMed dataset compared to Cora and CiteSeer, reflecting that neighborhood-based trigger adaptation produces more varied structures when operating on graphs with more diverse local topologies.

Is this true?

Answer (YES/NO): NO